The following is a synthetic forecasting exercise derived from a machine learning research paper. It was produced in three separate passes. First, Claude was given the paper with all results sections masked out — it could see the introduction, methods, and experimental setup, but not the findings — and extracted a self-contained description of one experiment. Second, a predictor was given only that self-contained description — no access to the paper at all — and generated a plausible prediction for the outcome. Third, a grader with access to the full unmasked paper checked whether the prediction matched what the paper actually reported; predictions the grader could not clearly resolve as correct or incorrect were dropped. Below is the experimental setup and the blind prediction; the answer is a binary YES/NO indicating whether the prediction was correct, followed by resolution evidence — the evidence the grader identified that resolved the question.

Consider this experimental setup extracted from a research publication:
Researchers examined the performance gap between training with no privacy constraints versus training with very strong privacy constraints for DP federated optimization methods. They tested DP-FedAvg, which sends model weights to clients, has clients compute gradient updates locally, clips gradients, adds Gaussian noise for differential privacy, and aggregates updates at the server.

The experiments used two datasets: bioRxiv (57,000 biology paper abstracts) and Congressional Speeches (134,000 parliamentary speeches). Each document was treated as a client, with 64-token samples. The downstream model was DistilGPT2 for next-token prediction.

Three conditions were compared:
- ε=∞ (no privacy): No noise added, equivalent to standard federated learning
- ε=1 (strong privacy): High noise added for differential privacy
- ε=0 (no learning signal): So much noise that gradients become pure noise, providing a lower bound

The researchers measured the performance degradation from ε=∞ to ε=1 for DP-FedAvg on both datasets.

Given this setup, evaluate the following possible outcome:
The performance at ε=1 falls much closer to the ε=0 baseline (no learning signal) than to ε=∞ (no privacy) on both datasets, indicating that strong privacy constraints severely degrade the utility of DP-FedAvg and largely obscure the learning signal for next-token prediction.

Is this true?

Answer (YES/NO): YES